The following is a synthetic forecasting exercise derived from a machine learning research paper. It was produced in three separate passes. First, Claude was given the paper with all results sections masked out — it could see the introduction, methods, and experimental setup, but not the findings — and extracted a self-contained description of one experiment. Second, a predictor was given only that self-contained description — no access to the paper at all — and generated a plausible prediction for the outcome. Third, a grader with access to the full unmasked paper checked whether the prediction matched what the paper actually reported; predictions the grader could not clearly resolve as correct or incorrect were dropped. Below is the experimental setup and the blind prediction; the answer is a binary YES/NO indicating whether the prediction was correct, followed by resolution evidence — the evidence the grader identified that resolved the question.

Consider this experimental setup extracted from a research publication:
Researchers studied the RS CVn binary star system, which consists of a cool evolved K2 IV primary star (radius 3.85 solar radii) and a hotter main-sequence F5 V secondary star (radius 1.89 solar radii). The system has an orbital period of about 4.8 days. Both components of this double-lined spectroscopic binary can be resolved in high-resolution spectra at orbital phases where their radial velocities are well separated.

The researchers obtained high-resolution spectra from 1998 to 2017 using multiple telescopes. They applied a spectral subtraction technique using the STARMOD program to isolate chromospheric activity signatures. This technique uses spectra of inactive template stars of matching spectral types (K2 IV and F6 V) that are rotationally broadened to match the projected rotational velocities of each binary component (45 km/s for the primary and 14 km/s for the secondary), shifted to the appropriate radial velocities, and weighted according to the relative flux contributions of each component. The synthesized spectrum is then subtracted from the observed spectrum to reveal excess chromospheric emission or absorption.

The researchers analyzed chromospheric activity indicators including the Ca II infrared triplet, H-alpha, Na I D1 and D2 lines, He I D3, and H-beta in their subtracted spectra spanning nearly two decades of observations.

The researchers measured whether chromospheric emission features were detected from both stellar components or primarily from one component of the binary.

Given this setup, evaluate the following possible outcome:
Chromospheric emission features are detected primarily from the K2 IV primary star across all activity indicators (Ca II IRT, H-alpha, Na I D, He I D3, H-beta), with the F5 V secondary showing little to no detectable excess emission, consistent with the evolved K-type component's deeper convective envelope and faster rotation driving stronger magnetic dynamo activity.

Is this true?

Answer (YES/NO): NO